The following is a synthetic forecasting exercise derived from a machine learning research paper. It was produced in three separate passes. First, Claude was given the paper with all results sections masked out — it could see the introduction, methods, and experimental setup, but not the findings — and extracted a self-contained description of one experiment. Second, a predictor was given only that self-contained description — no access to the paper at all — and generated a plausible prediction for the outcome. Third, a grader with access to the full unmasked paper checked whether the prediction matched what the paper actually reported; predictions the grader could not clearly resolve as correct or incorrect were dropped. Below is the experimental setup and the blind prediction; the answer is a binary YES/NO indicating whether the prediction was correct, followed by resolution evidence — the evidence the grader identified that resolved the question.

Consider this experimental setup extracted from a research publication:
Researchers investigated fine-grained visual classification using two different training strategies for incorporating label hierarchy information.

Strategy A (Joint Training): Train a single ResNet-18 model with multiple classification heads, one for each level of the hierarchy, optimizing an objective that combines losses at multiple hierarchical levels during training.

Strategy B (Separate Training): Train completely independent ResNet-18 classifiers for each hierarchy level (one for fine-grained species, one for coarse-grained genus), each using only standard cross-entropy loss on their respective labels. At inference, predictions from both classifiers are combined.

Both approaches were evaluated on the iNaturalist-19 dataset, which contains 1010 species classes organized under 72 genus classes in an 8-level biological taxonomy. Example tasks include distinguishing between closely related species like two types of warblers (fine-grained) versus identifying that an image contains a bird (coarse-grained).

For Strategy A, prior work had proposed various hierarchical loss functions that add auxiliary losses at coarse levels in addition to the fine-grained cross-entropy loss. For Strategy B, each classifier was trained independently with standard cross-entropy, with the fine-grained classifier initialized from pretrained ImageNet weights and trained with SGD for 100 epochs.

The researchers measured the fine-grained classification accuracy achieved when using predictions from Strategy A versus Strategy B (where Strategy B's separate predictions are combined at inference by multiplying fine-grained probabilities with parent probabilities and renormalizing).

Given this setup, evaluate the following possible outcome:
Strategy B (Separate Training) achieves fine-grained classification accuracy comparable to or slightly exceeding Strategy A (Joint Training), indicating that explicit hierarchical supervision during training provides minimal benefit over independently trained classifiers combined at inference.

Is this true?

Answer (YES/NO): NO